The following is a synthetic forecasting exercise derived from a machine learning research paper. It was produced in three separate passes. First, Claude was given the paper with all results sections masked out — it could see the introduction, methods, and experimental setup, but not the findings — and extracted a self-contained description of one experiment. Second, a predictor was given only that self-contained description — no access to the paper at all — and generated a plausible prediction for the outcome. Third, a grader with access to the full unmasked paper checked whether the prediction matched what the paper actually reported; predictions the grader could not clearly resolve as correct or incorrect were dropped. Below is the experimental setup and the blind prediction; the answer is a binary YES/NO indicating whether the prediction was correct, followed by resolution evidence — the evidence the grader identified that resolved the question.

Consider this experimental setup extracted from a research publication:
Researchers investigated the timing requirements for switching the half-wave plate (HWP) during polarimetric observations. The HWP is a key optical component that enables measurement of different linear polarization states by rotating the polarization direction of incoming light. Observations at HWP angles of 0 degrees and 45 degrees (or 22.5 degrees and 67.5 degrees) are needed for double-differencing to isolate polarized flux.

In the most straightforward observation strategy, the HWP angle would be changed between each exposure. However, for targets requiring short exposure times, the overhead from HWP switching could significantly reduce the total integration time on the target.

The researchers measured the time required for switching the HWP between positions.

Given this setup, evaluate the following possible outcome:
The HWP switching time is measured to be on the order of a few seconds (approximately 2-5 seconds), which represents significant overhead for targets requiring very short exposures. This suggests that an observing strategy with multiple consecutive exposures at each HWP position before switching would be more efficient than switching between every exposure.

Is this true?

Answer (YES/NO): NO